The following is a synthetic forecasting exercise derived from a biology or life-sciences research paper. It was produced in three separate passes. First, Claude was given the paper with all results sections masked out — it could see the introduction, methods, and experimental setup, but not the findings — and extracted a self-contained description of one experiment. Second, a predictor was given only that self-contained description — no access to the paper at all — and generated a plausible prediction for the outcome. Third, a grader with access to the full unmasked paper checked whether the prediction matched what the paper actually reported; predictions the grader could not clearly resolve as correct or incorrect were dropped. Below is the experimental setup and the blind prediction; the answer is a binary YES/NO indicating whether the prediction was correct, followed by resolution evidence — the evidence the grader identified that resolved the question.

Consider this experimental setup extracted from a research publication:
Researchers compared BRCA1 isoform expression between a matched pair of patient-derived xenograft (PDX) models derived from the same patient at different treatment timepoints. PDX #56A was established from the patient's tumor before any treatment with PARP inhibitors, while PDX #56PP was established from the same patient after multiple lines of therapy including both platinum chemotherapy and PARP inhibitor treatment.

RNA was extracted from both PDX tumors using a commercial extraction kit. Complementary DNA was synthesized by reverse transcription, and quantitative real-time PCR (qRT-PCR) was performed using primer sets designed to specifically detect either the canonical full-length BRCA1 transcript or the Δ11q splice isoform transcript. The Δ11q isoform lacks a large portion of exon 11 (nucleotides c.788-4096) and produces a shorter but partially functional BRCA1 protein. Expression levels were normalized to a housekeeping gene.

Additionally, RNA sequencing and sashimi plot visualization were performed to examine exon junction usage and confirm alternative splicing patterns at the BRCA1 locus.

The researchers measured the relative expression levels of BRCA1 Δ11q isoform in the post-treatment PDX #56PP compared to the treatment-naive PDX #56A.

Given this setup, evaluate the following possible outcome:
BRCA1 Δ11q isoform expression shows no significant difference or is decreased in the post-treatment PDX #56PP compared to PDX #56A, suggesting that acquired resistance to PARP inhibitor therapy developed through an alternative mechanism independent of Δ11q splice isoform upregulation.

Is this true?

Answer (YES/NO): NO